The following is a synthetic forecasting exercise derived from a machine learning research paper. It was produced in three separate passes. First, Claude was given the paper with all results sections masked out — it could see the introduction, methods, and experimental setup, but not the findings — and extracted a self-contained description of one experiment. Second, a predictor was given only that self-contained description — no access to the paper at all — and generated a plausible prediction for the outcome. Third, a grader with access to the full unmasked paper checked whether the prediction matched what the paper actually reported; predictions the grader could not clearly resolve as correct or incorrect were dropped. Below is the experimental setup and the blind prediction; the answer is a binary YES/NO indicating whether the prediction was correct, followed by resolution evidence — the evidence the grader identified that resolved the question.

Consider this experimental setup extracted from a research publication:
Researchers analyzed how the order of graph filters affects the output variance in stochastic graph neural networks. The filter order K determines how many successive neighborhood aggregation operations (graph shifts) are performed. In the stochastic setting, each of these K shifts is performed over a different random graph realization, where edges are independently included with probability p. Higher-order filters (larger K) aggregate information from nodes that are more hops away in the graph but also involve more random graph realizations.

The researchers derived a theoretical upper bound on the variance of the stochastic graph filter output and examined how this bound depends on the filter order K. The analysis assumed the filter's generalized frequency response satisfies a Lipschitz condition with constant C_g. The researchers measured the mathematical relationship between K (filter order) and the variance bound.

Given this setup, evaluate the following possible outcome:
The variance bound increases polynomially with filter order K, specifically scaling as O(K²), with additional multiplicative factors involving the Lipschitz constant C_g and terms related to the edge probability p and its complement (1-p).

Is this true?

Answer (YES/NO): NO